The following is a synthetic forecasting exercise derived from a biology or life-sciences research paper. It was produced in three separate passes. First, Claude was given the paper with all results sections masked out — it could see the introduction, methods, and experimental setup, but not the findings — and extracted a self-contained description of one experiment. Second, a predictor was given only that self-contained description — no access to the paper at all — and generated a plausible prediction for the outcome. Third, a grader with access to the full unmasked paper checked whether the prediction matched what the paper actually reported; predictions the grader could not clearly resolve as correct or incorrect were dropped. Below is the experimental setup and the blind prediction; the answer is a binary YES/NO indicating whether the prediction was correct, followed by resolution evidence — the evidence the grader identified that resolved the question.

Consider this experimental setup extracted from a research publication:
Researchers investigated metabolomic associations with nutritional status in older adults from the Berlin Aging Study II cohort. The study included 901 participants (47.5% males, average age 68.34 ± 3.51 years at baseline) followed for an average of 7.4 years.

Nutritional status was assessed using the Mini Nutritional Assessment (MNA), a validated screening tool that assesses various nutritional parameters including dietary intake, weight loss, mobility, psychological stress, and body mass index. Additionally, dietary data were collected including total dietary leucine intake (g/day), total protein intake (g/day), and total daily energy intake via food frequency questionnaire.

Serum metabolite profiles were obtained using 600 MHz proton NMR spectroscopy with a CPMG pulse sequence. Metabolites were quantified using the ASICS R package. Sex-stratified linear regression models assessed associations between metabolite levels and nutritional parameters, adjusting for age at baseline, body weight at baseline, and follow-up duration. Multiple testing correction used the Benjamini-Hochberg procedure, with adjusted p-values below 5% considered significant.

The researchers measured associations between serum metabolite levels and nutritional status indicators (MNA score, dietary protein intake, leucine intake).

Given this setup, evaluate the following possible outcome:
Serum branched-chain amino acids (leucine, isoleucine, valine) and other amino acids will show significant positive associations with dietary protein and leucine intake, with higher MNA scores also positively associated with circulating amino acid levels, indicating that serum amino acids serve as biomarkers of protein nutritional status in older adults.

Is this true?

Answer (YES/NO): NO